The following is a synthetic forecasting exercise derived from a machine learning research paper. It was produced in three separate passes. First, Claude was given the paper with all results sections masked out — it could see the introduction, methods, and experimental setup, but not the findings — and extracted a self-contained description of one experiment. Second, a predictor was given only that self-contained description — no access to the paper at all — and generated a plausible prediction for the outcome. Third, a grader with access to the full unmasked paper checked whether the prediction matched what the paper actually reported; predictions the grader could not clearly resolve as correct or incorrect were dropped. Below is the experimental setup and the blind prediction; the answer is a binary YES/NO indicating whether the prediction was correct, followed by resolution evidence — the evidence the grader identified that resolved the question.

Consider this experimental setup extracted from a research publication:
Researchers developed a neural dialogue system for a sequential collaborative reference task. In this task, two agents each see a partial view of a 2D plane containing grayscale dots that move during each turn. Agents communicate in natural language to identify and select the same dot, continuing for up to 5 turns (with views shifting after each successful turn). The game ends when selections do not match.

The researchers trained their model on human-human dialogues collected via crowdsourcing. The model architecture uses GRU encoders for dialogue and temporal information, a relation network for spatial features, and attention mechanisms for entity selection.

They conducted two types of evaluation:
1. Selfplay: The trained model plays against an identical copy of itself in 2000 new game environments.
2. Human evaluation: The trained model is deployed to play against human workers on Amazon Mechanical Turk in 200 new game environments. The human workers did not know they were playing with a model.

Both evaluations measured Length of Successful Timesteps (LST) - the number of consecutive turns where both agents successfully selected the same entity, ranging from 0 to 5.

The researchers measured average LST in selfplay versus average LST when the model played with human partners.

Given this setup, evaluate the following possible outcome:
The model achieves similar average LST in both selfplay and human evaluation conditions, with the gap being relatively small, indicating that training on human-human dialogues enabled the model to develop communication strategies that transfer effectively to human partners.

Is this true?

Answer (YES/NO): NO